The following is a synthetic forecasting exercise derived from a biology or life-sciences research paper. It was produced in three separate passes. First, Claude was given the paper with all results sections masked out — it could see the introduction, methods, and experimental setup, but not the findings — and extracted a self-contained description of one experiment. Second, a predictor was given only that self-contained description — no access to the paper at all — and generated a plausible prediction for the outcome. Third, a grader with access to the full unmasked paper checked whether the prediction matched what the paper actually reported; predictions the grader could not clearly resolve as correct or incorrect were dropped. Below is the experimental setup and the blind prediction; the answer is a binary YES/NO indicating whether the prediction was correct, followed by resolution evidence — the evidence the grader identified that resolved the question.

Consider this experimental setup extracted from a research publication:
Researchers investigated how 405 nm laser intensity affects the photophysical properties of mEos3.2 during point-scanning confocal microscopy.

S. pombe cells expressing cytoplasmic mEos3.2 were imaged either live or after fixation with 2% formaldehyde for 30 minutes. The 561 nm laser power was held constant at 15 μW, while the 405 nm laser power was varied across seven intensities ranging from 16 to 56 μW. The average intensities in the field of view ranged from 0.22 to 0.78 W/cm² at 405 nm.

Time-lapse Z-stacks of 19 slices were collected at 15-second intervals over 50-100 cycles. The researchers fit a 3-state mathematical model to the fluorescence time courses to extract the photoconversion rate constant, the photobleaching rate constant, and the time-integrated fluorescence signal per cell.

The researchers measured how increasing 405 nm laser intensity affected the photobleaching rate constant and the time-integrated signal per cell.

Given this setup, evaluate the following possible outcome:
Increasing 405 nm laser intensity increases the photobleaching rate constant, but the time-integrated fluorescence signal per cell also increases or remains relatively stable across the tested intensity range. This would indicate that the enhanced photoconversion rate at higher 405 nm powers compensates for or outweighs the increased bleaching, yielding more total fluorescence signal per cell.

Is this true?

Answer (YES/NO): NO